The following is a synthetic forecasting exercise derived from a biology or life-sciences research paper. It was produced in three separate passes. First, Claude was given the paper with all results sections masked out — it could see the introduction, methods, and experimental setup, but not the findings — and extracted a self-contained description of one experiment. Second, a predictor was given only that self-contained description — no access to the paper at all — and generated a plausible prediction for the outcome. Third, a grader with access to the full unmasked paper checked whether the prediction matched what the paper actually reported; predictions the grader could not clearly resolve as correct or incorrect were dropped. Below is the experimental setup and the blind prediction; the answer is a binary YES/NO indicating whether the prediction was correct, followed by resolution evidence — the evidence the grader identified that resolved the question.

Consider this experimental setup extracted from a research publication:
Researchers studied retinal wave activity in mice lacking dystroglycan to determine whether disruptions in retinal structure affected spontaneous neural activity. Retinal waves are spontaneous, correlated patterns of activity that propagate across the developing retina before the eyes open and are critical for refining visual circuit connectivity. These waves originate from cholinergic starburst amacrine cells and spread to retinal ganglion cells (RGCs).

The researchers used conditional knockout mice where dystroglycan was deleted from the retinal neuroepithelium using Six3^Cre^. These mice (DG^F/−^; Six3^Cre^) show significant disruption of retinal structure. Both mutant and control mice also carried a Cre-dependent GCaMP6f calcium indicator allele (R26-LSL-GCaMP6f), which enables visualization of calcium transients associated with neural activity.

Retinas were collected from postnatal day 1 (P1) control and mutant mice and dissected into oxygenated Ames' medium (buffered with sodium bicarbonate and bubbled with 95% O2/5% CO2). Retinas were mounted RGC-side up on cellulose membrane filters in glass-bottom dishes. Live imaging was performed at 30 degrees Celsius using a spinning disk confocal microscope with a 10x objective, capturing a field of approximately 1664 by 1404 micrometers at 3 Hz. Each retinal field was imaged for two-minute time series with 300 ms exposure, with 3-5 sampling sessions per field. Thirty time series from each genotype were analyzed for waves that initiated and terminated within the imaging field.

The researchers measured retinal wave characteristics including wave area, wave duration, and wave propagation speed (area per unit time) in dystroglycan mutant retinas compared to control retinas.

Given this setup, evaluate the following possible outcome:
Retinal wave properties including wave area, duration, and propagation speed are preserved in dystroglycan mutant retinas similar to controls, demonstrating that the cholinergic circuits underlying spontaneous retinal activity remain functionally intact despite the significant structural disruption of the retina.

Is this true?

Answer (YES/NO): NO